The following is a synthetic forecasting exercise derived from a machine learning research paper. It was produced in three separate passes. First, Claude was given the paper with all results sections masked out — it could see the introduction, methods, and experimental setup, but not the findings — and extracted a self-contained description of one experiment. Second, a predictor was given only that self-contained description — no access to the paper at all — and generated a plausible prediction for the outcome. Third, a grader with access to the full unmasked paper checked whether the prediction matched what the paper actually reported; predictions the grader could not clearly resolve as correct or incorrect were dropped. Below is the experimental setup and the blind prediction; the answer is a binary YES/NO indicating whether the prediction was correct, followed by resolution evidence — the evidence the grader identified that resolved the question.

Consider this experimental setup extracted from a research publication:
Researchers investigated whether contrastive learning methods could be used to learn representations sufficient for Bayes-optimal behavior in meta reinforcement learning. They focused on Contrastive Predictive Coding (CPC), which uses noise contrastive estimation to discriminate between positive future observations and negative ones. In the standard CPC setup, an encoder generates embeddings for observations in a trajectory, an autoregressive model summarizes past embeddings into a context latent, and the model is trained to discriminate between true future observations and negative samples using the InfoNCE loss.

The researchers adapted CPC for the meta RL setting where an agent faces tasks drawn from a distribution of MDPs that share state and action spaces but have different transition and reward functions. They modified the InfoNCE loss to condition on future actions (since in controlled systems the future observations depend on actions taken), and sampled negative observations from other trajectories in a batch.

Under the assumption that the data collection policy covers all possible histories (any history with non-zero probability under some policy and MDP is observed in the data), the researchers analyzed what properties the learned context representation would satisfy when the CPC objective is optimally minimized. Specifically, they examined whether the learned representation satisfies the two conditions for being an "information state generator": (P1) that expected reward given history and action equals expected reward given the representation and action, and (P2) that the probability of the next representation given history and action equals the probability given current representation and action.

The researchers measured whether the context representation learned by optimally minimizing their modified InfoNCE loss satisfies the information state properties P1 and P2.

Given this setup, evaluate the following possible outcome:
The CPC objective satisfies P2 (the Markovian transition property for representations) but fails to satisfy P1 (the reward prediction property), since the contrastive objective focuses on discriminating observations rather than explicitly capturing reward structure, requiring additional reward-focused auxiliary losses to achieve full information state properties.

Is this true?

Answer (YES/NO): NO